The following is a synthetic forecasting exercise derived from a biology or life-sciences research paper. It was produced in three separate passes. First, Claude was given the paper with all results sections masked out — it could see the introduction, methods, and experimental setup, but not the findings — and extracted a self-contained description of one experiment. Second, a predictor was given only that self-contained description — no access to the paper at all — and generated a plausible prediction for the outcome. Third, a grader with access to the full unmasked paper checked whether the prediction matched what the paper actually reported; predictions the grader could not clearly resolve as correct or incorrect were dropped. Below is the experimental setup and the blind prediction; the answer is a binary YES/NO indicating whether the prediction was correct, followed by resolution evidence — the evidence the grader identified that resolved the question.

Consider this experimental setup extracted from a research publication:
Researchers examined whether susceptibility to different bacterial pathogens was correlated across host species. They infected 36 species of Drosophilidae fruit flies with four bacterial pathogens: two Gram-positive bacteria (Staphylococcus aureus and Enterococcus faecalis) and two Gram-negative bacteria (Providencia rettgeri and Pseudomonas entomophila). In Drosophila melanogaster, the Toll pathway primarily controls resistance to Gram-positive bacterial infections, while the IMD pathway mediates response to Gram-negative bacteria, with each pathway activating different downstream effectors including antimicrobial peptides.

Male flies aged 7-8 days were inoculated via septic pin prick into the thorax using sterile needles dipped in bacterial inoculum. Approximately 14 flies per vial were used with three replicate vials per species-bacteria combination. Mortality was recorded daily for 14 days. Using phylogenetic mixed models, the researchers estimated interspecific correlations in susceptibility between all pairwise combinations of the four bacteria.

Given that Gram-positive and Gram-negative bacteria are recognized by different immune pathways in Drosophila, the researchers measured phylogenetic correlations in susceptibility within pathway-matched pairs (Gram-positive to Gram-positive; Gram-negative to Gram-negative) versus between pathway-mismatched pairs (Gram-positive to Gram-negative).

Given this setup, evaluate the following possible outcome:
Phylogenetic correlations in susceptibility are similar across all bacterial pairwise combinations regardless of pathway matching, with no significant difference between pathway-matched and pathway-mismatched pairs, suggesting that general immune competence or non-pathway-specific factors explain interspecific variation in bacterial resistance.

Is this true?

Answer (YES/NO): NO